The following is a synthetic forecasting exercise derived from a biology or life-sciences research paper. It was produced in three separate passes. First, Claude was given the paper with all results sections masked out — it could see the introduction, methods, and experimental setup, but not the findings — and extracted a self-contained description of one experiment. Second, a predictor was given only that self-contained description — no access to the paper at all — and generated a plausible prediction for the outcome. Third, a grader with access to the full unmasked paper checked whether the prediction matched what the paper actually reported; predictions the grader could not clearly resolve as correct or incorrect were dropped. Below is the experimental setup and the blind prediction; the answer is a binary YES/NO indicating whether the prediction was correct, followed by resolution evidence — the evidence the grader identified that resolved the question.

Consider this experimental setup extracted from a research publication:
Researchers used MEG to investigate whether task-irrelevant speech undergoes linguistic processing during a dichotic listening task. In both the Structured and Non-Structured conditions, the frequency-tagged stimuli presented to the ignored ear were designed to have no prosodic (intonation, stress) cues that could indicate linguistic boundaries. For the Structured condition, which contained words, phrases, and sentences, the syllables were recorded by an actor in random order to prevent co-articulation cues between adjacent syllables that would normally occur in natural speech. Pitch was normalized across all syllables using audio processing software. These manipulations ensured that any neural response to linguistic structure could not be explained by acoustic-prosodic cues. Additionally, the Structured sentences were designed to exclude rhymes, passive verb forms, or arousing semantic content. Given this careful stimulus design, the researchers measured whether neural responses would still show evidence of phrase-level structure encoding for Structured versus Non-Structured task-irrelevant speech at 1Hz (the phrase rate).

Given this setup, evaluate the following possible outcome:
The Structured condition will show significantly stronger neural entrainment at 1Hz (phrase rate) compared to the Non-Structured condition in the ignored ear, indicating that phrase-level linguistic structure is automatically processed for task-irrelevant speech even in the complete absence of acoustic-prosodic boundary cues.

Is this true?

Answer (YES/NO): YES